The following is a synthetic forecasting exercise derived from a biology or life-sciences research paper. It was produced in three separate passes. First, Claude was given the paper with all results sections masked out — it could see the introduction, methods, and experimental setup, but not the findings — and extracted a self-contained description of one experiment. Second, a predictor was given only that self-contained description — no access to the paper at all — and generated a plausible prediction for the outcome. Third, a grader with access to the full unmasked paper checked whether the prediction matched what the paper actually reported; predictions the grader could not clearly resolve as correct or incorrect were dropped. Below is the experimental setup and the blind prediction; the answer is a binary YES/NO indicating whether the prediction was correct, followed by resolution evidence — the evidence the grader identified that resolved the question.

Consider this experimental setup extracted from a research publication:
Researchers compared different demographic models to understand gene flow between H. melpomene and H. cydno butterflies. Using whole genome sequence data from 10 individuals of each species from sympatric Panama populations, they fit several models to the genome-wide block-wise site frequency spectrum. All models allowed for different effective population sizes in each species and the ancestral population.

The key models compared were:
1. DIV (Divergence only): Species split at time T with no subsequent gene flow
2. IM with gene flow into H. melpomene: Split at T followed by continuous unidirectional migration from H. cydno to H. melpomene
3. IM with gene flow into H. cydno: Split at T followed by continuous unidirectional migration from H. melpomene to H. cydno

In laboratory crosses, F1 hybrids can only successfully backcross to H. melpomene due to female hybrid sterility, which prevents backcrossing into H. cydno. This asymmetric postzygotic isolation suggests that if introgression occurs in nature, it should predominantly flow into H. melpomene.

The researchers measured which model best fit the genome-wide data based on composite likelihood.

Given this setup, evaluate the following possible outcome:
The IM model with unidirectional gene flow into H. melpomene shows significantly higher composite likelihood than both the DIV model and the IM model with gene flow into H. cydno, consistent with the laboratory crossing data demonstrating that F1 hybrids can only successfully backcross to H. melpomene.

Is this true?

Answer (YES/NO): YES